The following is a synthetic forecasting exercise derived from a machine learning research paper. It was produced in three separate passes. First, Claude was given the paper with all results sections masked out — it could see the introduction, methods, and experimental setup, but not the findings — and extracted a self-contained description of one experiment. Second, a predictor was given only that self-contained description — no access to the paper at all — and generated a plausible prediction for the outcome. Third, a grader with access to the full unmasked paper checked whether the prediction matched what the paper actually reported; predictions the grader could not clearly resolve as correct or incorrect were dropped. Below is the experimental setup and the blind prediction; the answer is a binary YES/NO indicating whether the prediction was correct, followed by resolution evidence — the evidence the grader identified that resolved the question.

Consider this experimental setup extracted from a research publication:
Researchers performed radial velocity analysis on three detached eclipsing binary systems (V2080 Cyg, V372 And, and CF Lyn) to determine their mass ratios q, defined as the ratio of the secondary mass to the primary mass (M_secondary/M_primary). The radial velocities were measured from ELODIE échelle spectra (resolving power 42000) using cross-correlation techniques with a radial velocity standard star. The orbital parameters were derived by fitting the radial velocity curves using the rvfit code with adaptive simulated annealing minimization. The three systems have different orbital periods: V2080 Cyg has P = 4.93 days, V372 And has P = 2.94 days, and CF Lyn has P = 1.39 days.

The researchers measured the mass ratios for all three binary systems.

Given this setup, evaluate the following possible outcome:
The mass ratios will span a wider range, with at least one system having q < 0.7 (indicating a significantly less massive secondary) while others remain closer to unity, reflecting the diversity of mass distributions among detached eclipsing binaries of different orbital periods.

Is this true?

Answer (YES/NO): YES